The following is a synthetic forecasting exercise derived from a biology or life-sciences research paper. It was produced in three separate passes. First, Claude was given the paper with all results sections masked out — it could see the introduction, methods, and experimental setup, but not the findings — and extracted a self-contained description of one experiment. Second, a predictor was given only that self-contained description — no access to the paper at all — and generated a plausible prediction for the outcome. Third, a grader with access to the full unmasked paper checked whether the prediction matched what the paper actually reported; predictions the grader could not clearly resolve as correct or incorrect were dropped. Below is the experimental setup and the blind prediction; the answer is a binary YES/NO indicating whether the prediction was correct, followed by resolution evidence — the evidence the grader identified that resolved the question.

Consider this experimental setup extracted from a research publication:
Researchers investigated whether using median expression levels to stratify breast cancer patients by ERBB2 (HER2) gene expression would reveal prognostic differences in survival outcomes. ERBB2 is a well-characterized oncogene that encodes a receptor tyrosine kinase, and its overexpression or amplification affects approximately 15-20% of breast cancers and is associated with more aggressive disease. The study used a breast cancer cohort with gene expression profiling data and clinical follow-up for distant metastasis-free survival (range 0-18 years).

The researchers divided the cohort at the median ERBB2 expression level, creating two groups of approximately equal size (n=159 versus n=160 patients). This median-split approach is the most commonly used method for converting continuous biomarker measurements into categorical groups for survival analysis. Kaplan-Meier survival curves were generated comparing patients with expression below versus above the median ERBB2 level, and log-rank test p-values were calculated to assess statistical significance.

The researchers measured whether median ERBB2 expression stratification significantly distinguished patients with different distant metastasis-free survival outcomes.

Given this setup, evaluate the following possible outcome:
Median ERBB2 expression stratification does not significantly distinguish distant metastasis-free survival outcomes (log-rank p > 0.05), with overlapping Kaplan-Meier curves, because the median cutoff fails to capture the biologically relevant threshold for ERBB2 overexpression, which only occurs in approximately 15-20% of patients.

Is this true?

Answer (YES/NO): YES